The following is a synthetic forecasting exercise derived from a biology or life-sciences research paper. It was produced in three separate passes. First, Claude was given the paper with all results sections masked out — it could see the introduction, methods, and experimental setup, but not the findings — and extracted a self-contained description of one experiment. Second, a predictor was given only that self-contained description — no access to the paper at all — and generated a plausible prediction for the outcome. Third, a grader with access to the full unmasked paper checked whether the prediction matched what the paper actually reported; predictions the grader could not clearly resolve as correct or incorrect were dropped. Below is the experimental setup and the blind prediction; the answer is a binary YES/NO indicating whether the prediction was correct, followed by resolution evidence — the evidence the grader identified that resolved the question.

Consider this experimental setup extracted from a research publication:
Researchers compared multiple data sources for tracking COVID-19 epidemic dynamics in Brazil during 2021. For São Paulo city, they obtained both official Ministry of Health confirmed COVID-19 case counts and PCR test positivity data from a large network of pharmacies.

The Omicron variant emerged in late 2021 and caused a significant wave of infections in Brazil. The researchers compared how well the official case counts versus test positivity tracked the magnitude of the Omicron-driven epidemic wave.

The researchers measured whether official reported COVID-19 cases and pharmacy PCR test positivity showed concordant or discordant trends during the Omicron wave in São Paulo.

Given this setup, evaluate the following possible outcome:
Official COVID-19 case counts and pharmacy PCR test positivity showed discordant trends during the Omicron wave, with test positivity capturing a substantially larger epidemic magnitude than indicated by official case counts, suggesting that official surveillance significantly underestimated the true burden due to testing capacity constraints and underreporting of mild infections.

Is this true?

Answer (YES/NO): YES